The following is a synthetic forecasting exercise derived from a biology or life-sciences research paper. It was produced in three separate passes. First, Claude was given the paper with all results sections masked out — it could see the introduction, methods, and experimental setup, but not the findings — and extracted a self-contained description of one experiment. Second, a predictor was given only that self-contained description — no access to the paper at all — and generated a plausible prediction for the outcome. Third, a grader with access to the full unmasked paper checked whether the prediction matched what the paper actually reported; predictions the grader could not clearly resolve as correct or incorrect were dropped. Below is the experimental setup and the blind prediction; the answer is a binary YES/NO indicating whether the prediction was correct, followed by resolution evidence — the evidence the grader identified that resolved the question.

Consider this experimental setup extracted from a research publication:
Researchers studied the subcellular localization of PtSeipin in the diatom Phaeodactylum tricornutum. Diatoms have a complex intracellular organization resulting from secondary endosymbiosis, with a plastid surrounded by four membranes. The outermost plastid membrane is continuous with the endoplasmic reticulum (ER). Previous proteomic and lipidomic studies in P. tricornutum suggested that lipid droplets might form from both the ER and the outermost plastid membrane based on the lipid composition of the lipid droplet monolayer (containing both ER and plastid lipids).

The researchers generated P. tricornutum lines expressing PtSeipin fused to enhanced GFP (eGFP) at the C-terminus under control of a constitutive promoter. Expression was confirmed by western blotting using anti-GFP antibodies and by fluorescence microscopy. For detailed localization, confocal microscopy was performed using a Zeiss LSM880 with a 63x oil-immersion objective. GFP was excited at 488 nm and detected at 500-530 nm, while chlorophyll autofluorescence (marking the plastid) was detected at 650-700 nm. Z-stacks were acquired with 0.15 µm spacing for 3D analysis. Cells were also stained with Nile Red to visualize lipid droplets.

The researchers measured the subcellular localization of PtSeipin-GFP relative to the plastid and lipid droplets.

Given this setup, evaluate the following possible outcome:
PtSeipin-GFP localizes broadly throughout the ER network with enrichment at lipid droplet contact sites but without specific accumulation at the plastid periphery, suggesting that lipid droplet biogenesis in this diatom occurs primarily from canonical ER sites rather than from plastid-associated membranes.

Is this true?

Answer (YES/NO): NO